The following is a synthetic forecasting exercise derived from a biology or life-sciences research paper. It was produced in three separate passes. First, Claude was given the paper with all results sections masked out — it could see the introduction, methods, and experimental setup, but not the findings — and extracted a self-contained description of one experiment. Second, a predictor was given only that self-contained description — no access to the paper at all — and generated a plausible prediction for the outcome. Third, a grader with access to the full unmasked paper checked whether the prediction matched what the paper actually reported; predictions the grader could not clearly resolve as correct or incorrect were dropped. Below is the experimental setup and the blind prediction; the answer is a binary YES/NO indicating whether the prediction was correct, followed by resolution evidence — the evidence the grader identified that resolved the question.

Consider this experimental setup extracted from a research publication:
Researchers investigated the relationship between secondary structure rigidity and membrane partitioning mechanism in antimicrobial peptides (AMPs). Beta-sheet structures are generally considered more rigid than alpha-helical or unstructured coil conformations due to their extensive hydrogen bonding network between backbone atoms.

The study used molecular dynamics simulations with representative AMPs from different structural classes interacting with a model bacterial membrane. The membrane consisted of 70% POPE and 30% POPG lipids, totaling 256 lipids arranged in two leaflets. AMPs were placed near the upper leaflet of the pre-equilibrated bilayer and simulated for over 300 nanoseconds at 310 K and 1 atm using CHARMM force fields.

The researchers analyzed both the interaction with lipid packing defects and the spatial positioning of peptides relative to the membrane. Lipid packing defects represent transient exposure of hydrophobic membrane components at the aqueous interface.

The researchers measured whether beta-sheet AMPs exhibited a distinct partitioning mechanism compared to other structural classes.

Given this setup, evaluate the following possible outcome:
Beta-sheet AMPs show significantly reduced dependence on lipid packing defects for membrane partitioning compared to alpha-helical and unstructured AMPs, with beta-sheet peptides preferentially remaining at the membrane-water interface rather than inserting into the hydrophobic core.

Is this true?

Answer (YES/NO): NO